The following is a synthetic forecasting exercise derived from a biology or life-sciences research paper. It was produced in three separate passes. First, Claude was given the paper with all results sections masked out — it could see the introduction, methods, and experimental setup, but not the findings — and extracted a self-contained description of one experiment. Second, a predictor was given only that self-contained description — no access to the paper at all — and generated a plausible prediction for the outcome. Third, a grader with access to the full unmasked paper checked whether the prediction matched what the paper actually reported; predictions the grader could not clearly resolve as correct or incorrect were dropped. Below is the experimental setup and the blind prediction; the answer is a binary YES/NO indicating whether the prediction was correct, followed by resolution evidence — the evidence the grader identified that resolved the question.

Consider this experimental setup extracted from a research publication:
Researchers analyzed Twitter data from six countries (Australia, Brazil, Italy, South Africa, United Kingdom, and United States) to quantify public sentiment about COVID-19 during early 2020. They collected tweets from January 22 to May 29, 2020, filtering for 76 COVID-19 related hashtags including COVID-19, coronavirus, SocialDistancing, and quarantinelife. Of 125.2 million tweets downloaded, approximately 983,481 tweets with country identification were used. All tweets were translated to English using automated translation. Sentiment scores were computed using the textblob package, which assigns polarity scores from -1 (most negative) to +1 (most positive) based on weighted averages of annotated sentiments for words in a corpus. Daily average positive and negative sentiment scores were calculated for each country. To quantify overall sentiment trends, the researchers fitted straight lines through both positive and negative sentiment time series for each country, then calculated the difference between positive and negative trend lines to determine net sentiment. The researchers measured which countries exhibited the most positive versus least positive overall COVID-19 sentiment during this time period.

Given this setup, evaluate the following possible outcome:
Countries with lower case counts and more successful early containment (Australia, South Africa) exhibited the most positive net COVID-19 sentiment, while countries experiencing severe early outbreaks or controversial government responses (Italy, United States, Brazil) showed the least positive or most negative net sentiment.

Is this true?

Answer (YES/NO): NO